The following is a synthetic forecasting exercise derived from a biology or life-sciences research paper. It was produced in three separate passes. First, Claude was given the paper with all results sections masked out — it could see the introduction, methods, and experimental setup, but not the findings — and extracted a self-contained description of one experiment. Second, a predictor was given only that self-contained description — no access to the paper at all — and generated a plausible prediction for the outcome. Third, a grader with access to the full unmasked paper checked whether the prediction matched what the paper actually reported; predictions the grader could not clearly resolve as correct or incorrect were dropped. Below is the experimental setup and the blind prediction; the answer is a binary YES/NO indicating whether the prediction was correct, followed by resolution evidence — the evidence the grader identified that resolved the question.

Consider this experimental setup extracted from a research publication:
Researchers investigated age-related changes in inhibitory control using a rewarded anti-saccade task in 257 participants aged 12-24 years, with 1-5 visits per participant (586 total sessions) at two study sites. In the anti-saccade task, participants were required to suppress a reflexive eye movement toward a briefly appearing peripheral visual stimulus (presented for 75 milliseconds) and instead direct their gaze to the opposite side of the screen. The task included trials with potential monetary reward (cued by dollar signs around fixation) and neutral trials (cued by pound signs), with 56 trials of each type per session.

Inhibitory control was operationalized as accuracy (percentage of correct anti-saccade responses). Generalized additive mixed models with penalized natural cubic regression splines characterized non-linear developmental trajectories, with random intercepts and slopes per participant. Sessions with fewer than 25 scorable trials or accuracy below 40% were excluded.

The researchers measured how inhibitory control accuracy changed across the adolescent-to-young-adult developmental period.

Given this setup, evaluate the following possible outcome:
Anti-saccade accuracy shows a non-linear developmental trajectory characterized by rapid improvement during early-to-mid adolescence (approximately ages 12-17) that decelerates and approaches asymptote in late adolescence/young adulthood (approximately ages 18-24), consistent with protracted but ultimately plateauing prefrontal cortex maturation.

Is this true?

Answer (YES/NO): YES